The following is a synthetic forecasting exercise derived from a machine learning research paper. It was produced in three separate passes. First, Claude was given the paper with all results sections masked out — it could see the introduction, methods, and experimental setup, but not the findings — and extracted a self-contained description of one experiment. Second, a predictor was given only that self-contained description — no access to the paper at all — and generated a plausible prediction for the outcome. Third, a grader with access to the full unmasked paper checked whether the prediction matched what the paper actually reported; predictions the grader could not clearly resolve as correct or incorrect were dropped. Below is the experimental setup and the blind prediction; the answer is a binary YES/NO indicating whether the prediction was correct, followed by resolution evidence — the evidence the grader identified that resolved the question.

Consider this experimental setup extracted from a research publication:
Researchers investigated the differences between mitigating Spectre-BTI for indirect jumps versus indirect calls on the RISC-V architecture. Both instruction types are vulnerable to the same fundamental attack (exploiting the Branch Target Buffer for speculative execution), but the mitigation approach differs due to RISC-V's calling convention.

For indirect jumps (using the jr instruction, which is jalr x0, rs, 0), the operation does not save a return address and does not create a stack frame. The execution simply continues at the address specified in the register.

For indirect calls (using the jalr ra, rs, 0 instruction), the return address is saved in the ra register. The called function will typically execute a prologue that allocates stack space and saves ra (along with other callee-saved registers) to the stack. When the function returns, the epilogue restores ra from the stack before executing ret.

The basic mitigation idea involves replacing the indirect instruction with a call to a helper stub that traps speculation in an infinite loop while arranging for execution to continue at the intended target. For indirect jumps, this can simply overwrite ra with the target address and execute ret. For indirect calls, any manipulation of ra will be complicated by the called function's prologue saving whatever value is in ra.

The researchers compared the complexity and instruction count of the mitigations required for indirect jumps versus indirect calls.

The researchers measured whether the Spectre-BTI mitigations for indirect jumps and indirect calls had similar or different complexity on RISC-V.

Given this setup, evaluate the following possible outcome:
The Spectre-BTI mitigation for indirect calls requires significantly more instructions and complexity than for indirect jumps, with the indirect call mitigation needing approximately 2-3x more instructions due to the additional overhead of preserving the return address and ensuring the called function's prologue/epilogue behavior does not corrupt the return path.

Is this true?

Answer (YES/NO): YES